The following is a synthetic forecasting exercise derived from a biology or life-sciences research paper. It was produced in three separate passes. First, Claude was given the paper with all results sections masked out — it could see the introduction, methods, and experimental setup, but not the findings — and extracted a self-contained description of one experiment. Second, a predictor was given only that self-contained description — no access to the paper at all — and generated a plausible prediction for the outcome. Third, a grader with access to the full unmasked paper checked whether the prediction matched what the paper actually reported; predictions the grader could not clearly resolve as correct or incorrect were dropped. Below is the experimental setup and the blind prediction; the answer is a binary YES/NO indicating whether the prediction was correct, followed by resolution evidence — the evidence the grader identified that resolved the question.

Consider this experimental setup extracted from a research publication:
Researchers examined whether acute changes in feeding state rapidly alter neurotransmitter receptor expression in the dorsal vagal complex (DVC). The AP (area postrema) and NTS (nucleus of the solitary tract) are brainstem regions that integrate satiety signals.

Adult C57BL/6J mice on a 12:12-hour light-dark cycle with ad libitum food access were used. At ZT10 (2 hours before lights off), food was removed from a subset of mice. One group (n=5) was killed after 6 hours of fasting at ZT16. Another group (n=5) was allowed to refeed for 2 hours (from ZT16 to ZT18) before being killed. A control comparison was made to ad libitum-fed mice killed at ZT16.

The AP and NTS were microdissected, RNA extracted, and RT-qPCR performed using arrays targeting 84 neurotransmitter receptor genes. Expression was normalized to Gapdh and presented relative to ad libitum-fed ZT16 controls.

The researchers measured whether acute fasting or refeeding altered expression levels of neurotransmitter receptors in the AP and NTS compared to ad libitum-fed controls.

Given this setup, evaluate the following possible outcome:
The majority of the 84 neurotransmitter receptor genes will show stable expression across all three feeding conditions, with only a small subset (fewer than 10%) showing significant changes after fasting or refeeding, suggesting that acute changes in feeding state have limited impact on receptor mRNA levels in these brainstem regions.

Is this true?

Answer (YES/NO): NO